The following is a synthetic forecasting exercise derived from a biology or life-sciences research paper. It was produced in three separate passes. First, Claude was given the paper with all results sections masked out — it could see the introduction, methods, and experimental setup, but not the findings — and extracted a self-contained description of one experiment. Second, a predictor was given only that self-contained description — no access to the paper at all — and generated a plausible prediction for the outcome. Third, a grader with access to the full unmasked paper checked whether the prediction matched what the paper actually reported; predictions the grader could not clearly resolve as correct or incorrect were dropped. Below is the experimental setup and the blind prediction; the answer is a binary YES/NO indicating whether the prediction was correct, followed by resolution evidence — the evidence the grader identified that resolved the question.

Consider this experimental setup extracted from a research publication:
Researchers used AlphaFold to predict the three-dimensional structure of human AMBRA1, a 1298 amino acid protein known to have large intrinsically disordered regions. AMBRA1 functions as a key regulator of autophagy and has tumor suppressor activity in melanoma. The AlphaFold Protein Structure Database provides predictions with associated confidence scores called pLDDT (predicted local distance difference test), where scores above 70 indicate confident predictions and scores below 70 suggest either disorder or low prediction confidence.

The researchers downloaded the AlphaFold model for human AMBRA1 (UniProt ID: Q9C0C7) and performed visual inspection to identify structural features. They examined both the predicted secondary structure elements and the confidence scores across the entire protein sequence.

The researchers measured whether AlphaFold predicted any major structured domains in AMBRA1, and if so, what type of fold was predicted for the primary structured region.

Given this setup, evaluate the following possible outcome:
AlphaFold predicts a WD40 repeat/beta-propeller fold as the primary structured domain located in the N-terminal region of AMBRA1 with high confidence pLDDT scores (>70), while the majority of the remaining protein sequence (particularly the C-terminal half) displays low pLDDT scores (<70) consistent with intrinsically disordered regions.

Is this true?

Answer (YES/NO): NO